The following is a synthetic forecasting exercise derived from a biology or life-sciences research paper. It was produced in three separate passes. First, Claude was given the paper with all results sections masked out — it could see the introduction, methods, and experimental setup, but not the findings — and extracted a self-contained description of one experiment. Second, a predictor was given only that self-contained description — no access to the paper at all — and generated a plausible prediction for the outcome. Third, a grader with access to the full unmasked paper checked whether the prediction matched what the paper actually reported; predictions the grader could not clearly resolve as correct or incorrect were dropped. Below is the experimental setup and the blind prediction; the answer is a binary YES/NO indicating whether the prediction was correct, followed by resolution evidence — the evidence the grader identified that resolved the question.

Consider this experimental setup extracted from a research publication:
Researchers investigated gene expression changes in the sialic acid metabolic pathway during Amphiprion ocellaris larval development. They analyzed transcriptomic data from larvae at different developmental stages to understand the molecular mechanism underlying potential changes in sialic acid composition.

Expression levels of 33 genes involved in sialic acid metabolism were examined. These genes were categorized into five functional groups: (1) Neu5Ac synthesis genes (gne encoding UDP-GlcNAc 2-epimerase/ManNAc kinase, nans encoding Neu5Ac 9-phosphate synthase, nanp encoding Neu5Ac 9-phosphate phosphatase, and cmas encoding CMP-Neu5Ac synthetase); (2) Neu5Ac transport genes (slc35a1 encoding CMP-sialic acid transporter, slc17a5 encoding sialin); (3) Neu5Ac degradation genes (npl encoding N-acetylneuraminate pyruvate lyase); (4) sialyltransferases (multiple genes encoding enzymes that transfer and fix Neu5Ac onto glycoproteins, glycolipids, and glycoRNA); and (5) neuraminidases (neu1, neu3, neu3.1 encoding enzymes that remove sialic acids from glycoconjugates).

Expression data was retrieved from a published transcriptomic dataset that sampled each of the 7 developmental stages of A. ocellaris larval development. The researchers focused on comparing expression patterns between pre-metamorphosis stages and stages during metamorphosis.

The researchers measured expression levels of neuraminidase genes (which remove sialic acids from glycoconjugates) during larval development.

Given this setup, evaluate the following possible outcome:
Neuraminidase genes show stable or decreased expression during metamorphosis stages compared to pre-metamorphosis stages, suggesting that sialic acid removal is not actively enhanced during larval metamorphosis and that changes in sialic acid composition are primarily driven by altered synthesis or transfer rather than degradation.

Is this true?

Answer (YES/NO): NO